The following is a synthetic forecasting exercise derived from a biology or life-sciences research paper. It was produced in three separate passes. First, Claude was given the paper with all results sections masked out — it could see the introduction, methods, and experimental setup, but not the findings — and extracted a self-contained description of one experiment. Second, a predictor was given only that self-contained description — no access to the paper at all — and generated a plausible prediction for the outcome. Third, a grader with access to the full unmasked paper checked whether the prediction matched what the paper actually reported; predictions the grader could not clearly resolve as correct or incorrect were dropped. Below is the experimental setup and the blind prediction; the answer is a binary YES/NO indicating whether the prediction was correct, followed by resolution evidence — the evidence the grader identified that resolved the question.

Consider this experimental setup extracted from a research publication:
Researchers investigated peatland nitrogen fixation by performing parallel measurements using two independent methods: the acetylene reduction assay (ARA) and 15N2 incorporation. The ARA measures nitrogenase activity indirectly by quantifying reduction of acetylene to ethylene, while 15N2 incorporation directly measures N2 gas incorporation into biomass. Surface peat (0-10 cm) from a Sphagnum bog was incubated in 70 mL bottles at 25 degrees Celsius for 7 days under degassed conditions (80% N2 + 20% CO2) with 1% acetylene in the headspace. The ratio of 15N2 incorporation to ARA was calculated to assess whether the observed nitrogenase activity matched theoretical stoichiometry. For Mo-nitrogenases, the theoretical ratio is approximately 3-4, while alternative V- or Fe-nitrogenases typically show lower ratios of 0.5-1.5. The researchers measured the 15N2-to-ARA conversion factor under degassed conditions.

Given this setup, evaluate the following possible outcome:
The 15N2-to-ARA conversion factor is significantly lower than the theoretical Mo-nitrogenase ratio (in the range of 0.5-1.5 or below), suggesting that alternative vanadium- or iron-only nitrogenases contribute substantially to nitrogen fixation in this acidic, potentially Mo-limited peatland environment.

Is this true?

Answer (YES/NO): NO